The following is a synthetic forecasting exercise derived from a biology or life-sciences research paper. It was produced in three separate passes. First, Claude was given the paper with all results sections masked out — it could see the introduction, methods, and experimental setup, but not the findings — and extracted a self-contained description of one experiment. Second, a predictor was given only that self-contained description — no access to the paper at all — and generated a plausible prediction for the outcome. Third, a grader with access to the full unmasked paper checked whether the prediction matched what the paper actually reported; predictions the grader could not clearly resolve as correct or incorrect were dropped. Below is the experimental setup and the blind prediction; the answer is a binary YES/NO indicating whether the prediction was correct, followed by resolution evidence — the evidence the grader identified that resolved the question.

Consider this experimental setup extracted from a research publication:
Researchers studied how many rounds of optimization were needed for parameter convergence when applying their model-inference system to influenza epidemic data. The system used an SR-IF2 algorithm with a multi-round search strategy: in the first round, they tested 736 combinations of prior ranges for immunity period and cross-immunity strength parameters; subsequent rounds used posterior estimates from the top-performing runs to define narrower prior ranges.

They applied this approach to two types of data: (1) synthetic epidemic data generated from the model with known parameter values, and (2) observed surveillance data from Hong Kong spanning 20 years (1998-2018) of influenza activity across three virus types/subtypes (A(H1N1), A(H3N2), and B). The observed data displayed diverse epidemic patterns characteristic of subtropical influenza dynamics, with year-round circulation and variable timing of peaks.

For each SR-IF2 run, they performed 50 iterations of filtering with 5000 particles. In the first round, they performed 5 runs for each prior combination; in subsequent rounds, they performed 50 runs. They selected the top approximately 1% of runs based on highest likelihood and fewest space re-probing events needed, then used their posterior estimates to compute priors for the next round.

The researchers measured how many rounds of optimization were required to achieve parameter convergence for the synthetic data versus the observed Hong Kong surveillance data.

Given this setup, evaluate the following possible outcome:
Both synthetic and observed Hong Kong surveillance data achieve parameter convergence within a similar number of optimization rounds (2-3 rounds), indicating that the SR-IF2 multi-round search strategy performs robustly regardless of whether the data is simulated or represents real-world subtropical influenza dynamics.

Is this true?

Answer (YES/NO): NO